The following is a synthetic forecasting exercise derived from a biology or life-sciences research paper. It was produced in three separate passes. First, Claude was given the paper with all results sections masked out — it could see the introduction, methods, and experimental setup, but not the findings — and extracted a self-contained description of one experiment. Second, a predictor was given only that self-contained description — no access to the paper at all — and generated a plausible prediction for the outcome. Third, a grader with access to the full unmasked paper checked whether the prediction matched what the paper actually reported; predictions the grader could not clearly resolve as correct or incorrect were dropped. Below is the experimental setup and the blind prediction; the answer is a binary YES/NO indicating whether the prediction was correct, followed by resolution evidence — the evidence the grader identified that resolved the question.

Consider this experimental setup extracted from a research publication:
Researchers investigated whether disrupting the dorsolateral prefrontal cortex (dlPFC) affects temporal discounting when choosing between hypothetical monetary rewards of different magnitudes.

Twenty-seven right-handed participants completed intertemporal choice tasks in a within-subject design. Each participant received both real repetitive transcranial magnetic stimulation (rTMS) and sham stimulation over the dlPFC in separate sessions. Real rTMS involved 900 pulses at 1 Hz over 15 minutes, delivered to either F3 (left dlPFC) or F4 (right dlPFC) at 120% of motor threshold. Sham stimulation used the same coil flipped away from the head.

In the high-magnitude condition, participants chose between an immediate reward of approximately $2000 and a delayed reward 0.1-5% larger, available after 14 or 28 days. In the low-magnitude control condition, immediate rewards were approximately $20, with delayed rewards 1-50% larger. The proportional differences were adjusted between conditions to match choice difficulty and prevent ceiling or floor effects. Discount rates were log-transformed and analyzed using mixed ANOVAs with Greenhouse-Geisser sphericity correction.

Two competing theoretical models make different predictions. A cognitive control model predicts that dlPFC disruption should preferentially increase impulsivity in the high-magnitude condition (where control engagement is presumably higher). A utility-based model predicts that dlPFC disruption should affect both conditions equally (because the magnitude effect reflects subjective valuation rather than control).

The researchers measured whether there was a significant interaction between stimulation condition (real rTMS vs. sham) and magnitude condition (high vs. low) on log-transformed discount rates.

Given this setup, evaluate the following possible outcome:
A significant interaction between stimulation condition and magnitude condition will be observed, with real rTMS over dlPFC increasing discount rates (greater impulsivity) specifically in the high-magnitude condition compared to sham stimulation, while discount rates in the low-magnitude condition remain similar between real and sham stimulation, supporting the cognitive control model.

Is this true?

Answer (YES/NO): YES